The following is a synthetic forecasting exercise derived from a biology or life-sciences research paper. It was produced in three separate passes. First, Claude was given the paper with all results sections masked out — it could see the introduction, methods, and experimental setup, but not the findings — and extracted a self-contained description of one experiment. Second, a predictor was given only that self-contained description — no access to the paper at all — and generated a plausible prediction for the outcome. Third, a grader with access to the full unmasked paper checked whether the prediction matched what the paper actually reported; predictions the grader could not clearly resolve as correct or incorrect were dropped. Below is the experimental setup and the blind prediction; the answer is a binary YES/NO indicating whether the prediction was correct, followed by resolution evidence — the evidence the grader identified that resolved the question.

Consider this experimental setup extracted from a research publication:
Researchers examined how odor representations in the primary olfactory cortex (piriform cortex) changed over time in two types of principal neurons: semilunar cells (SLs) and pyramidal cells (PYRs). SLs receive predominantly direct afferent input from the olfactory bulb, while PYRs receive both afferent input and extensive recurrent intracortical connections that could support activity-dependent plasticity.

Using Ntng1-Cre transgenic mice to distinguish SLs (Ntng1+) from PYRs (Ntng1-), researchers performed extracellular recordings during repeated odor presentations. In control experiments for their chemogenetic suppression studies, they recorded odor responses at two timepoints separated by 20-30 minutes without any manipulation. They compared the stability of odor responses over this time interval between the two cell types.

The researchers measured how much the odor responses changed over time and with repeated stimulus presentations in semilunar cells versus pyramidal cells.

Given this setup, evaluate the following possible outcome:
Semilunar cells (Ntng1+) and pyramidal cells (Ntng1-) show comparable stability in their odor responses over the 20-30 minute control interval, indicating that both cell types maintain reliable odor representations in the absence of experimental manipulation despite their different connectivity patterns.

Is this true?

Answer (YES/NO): NO